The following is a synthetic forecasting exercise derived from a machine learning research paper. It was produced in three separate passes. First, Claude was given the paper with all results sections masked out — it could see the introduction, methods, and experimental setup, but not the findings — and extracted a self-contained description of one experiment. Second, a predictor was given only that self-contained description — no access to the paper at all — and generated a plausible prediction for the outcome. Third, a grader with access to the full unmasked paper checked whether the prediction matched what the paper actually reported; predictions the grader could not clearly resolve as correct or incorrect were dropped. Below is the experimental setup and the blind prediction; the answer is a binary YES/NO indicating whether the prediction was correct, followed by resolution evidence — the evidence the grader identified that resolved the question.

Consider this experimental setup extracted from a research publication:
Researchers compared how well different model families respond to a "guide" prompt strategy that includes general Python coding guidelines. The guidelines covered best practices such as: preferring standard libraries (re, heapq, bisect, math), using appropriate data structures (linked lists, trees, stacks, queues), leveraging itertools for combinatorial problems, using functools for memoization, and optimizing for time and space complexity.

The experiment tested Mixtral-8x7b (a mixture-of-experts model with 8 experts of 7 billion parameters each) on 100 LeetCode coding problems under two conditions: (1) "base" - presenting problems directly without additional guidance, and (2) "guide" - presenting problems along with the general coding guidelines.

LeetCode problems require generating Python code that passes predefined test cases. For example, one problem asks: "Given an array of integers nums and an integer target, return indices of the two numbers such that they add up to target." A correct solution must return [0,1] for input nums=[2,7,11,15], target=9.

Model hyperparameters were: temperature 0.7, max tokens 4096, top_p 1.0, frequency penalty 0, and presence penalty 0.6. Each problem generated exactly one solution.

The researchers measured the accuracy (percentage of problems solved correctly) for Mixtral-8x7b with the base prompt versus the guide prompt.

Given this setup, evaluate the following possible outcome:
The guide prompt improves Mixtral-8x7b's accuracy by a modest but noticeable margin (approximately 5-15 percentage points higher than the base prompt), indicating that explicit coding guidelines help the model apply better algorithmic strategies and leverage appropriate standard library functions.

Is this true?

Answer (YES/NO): NO